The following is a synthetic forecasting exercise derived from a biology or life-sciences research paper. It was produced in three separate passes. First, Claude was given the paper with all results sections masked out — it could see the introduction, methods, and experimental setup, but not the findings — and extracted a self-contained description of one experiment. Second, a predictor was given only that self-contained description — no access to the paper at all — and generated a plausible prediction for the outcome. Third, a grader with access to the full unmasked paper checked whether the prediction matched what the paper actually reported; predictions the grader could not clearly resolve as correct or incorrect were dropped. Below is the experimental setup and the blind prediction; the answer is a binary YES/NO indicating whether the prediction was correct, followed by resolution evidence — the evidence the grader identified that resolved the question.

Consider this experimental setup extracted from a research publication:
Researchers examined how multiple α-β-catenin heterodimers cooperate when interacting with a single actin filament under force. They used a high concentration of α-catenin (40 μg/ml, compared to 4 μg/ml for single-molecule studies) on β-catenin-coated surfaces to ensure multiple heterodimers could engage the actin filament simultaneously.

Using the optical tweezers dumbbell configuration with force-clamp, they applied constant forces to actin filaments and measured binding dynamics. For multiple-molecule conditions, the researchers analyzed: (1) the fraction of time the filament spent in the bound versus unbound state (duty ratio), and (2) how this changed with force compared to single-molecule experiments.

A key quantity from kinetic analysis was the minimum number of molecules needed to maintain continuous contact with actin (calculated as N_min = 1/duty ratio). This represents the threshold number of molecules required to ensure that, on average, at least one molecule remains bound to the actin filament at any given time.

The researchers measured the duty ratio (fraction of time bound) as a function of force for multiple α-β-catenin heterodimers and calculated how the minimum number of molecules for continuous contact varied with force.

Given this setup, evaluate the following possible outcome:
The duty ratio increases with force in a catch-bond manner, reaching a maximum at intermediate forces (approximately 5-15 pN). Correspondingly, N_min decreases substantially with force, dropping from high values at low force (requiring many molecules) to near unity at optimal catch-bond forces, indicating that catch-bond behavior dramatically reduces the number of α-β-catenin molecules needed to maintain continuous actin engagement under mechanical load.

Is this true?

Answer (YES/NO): YES